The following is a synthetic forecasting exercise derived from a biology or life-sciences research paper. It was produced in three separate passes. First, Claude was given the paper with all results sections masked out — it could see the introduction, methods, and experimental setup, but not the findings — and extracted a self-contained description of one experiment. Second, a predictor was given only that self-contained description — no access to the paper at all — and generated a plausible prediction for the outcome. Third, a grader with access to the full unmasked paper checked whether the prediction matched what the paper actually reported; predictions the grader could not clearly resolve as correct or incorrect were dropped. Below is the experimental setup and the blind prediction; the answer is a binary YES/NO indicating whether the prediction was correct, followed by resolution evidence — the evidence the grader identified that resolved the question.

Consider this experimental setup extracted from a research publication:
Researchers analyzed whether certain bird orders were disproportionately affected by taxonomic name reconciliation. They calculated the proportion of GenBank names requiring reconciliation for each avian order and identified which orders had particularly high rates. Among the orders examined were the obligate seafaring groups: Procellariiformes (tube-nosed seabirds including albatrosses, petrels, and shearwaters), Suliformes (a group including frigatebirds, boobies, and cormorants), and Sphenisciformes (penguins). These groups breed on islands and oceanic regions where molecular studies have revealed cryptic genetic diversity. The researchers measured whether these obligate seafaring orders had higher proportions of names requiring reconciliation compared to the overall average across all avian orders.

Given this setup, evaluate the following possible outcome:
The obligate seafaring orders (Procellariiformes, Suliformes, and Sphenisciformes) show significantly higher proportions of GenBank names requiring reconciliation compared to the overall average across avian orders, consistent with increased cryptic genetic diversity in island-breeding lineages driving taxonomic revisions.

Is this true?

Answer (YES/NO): YES